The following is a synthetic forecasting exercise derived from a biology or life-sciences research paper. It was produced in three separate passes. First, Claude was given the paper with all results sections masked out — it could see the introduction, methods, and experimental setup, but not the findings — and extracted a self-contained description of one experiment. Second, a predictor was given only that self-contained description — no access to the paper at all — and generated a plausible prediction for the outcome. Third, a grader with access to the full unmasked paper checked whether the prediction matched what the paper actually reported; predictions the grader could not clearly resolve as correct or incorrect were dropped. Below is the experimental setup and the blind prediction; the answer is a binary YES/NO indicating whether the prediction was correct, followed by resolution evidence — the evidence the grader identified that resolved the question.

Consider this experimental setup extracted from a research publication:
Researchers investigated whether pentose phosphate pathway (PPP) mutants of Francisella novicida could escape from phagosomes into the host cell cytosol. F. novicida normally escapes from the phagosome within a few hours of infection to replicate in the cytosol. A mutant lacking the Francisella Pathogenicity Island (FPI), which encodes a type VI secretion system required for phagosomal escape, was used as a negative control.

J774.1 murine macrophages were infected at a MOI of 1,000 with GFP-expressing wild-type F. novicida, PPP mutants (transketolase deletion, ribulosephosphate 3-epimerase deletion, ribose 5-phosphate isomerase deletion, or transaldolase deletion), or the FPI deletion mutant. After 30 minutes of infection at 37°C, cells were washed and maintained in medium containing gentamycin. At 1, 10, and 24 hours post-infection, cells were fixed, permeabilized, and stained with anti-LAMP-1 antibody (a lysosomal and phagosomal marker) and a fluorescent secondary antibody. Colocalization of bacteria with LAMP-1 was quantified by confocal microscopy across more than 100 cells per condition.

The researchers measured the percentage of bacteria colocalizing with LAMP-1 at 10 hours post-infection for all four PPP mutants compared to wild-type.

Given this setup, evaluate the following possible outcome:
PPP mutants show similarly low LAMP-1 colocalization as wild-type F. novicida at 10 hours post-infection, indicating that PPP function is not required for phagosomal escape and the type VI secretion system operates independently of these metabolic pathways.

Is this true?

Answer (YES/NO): NO